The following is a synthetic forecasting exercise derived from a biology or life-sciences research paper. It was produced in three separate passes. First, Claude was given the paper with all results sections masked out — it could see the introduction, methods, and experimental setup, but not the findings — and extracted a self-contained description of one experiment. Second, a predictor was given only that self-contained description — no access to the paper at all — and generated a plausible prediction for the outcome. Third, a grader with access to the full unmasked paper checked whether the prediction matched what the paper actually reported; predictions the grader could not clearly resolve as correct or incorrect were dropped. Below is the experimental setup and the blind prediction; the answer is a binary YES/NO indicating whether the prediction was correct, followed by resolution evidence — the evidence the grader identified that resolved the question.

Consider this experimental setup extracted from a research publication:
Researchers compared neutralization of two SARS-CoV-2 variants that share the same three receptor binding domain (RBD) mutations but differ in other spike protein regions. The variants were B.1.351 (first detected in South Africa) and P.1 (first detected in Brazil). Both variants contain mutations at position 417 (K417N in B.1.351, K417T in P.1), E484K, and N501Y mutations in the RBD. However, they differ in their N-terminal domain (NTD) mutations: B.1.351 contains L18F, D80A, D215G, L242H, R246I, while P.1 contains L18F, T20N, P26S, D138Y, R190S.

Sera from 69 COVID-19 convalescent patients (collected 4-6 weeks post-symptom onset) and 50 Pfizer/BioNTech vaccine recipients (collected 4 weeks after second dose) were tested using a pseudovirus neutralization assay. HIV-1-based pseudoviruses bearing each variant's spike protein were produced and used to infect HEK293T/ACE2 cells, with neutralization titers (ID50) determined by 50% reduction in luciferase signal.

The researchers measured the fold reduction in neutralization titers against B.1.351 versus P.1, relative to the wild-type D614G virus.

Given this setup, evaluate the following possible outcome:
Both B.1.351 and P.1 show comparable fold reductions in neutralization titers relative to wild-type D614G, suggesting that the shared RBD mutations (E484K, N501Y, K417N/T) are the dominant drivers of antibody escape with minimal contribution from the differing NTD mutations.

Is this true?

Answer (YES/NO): NO